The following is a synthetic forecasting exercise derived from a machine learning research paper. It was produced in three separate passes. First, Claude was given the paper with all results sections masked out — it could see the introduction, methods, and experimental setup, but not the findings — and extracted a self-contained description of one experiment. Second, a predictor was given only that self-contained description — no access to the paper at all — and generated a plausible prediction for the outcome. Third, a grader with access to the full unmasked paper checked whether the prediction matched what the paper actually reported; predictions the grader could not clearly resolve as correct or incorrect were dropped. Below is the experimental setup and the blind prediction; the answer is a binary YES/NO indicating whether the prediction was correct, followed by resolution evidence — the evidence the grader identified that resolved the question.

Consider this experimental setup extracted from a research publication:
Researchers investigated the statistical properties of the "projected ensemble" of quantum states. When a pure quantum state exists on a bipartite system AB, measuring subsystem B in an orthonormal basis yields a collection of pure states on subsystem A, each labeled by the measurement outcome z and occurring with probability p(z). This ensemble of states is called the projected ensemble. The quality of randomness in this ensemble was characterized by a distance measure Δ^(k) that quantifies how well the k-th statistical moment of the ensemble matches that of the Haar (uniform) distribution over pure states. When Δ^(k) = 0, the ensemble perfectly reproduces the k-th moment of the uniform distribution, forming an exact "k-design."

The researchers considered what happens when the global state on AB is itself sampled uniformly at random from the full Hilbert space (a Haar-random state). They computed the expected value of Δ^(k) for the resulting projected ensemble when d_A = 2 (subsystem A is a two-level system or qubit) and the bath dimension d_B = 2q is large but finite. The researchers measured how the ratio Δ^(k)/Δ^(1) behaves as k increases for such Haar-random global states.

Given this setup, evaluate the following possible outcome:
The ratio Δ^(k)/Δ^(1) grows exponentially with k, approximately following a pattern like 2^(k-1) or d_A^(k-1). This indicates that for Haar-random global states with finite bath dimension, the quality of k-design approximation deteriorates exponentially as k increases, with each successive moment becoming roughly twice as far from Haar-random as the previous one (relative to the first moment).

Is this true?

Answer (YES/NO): NO